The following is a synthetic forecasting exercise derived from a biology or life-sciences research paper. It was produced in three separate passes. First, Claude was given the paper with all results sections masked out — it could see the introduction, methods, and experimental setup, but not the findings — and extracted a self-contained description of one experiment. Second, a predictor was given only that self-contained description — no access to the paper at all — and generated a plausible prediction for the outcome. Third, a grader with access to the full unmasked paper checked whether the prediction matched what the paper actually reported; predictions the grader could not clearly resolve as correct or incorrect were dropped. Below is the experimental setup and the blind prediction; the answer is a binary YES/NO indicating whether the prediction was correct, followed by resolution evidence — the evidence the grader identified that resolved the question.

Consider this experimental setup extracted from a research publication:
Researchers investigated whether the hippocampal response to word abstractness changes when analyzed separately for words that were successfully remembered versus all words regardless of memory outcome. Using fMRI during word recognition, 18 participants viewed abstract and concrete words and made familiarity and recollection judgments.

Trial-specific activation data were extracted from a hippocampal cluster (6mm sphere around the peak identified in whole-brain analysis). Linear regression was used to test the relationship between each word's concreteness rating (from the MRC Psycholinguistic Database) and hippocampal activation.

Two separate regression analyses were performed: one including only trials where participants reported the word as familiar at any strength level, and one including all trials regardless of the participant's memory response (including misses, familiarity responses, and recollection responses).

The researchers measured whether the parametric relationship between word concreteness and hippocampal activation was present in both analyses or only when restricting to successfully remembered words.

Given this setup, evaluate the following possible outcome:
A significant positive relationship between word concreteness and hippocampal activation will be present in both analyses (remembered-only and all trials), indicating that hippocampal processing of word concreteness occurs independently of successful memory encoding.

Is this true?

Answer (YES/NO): NO